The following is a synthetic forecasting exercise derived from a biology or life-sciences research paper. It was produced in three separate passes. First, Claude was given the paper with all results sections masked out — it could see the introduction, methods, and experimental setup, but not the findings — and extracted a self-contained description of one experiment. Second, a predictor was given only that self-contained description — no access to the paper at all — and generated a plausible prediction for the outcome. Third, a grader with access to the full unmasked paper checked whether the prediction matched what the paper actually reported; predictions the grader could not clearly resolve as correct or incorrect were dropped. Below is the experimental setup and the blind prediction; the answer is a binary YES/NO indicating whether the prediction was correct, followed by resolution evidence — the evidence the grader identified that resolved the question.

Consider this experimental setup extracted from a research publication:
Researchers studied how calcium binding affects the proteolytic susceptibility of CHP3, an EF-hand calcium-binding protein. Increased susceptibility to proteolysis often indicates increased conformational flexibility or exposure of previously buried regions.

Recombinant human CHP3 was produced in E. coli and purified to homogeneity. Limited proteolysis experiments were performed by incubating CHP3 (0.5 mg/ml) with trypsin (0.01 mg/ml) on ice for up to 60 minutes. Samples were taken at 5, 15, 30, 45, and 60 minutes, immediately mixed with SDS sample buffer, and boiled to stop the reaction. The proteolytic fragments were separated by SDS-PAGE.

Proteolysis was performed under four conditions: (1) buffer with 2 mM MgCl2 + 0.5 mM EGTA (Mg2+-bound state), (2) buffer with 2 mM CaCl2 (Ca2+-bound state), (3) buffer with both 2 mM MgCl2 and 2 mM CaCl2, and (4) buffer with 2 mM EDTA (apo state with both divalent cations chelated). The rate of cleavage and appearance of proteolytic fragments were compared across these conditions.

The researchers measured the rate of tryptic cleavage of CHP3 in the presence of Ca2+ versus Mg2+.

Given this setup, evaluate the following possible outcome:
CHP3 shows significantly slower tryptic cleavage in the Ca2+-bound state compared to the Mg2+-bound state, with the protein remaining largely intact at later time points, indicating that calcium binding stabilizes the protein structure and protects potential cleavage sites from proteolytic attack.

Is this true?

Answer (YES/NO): NO